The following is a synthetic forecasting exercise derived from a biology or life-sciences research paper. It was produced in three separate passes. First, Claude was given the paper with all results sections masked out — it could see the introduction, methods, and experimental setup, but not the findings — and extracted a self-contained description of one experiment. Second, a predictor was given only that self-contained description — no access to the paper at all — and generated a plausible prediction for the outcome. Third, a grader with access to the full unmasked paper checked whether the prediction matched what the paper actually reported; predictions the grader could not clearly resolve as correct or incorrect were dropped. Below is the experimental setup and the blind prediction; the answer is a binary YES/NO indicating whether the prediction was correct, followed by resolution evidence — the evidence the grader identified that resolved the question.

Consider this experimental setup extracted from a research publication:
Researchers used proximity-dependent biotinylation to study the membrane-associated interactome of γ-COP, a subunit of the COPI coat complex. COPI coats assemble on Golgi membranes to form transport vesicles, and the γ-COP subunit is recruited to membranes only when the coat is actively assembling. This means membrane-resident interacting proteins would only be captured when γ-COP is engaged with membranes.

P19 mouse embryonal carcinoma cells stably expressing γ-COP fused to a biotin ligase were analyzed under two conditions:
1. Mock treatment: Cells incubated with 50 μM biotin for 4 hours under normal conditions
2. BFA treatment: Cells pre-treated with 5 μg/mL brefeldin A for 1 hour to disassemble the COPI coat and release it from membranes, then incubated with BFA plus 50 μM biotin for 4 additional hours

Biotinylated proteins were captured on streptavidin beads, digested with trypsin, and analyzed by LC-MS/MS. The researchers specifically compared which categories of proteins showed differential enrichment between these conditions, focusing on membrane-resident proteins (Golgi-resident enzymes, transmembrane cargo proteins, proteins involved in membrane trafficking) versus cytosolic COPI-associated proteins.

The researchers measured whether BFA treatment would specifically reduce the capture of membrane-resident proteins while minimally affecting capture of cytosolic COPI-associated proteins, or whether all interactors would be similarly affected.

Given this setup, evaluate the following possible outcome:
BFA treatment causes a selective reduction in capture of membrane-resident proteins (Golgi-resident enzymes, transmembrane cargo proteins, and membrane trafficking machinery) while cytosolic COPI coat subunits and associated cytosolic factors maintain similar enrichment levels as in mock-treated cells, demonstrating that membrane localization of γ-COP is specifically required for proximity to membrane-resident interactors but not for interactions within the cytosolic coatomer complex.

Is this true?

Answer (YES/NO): NO